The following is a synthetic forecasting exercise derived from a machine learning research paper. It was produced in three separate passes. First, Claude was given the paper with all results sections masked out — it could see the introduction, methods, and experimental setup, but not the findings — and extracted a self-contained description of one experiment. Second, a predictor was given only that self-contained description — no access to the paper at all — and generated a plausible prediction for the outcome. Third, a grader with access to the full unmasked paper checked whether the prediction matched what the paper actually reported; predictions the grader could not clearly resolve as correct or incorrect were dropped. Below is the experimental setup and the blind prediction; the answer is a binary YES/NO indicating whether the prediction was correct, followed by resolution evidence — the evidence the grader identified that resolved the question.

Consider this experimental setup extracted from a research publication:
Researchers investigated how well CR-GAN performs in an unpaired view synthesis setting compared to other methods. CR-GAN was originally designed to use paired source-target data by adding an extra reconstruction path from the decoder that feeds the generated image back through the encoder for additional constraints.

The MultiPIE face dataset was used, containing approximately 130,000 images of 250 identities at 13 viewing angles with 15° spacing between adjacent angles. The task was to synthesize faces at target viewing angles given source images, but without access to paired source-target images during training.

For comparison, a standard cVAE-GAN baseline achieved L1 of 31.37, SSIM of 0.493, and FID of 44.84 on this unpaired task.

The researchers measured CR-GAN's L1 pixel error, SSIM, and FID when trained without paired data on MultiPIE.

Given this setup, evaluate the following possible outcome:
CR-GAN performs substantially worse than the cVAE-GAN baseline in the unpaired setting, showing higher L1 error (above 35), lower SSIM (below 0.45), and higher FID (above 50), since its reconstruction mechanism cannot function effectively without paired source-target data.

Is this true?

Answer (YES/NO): NO